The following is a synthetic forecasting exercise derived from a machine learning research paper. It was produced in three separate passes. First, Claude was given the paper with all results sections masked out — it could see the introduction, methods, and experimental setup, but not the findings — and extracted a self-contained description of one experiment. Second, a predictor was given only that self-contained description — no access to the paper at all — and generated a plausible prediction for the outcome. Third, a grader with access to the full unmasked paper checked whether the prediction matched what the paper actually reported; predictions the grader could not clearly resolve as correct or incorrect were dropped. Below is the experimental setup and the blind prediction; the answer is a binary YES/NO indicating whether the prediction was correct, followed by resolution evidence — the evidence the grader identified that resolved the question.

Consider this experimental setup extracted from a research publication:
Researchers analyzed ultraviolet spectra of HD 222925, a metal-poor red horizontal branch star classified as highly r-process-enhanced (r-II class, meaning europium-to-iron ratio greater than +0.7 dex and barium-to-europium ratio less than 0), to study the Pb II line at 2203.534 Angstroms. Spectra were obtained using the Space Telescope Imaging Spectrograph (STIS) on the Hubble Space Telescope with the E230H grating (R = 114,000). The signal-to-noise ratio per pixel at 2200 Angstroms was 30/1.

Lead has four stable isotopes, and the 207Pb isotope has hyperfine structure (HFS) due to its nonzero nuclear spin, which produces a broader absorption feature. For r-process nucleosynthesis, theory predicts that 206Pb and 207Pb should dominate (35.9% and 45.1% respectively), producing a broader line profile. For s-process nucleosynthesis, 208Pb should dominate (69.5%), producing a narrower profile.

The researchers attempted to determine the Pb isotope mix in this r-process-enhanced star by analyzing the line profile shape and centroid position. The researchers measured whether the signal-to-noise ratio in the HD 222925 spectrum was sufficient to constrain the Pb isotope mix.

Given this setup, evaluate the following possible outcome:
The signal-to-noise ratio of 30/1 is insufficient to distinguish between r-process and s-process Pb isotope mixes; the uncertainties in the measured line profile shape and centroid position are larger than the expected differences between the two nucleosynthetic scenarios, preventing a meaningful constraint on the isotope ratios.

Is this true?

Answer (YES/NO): YES